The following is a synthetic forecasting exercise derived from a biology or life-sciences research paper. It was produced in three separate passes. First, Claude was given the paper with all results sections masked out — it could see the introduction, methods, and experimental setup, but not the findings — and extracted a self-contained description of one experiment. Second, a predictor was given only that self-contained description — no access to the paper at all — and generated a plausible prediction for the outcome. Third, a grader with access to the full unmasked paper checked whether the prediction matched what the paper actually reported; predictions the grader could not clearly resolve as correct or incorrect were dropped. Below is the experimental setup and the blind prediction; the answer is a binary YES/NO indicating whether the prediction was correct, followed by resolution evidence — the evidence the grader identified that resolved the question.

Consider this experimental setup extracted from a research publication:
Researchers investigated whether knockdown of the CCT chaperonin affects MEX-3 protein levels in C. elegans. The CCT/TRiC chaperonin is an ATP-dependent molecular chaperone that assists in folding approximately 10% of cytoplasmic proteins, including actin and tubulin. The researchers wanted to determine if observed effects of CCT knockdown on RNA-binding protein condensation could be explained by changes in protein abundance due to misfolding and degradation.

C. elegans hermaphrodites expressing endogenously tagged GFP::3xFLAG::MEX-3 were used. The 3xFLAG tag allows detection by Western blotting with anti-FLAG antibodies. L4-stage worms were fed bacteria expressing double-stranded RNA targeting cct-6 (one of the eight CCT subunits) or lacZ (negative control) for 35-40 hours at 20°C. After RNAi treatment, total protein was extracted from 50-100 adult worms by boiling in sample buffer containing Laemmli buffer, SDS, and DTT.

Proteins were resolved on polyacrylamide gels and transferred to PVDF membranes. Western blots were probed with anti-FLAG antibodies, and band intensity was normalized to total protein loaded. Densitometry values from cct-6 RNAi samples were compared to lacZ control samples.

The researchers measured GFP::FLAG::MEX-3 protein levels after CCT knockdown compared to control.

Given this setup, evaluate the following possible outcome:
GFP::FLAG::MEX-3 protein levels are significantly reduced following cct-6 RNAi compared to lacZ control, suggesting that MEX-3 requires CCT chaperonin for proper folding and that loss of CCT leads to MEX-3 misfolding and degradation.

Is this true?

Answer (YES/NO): NO